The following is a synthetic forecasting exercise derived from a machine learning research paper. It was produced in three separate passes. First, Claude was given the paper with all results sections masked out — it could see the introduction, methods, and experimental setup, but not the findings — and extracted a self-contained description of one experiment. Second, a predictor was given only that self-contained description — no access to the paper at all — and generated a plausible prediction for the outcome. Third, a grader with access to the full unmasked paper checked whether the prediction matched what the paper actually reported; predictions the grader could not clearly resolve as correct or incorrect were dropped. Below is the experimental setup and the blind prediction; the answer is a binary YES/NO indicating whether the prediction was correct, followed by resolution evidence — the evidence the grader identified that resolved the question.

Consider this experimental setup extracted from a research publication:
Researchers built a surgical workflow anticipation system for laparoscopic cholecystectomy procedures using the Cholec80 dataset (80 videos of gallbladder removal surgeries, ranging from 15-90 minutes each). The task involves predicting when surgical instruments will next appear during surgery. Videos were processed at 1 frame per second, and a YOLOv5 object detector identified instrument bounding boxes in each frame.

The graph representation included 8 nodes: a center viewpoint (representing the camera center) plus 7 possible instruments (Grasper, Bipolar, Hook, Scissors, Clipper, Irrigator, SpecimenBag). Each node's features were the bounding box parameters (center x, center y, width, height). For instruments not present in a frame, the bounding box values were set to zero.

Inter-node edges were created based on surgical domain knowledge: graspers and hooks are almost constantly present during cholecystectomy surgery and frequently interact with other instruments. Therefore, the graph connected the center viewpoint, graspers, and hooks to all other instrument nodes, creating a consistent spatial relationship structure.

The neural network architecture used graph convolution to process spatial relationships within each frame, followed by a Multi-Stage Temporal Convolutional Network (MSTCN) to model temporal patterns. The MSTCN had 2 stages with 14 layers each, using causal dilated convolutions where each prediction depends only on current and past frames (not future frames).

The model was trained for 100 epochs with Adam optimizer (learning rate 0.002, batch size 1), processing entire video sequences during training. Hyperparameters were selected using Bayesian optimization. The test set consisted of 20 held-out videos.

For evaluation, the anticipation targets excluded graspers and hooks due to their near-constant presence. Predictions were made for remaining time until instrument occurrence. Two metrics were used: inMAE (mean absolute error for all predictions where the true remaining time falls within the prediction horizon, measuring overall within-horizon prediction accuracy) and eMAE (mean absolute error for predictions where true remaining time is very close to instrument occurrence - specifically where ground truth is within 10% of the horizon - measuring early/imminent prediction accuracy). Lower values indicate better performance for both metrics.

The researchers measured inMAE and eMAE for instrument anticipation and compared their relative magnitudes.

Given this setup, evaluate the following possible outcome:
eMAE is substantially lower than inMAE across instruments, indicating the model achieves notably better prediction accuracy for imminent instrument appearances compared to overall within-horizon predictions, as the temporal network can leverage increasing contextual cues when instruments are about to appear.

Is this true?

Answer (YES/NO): NO